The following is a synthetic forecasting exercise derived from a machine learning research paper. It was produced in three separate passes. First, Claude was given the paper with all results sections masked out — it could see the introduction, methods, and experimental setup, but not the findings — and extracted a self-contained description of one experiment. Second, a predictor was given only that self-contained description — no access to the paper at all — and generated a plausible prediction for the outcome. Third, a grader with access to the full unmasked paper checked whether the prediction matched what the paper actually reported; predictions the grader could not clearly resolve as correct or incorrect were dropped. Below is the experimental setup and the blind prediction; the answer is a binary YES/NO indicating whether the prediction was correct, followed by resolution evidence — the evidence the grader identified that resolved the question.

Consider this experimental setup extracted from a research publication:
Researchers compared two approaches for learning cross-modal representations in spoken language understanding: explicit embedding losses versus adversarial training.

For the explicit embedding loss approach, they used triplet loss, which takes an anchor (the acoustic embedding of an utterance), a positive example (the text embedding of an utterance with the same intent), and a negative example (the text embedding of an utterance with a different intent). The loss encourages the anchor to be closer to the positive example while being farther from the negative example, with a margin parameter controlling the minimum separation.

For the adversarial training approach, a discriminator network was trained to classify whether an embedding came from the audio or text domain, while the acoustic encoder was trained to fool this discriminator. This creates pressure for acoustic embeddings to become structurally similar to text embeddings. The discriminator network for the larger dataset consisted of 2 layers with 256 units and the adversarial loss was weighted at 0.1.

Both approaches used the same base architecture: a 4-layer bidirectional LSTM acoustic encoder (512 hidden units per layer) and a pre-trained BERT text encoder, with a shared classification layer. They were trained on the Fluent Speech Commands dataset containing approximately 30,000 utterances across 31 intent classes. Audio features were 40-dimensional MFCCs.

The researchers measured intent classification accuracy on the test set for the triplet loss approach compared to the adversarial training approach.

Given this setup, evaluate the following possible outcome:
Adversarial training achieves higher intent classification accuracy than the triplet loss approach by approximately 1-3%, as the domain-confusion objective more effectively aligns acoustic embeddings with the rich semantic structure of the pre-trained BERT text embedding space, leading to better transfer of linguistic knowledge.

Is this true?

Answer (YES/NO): NO